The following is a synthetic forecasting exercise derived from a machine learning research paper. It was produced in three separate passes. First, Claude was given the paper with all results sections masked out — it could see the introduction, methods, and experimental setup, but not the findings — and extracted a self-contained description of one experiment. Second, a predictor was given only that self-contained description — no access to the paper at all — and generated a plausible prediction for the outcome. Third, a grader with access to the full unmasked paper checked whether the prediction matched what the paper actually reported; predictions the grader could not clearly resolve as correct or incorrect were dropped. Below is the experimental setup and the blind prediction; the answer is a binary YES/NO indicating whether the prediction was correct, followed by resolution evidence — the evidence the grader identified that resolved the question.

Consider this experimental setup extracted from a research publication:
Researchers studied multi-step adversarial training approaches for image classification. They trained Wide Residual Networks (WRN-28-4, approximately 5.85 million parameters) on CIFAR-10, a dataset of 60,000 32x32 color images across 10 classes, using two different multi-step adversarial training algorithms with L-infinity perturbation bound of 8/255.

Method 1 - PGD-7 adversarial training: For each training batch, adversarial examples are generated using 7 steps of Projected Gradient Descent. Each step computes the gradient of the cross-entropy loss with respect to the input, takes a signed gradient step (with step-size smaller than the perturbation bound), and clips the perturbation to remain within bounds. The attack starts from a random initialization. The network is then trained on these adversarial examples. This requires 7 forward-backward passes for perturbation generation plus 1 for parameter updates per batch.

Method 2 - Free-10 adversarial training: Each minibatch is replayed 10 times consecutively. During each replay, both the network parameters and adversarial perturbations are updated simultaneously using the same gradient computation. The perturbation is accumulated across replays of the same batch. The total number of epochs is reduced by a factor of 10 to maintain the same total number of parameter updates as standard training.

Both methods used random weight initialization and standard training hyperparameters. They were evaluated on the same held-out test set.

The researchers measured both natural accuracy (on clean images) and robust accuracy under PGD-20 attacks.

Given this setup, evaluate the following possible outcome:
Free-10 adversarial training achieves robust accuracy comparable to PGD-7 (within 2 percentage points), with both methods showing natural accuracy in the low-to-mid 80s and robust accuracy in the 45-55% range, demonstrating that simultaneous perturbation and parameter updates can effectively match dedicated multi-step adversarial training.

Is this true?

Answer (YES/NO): NO